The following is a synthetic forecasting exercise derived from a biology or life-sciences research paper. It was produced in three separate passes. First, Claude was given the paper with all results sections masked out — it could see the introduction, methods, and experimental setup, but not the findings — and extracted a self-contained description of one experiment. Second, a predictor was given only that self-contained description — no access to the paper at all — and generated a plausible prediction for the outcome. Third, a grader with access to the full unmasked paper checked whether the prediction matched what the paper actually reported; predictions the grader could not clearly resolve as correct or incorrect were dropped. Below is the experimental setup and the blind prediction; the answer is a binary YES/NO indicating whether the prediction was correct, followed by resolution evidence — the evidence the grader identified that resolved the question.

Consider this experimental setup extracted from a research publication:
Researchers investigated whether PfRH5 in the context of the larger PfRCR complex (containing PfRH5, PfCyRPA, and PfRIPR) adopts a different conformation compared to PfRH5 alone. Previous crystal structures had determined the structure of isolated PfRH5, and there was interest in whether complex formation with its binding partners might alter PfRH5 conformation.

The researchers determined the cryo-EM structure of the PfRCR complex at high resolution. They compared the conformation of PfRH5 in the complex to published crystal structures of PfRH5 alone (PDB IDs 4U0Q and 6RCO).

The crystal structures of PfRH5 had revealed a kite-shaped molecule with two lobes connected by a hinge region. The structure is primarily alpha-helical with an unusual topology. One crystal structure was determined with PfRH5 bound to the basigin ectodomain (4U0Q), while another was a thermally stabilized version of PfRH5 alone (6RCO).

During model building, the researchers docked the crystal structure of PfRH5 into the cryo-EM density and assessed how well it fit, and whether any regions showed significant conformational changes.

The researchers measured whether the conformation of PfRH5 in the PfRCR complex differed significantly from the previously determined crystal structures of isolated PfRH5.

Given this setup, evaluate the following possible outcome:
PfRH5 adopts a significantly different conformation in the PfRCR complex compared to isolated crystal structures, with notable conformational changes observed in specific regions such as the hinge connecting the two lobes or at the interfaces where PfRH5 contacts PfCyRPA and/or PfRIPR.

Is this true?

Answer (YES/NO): NO